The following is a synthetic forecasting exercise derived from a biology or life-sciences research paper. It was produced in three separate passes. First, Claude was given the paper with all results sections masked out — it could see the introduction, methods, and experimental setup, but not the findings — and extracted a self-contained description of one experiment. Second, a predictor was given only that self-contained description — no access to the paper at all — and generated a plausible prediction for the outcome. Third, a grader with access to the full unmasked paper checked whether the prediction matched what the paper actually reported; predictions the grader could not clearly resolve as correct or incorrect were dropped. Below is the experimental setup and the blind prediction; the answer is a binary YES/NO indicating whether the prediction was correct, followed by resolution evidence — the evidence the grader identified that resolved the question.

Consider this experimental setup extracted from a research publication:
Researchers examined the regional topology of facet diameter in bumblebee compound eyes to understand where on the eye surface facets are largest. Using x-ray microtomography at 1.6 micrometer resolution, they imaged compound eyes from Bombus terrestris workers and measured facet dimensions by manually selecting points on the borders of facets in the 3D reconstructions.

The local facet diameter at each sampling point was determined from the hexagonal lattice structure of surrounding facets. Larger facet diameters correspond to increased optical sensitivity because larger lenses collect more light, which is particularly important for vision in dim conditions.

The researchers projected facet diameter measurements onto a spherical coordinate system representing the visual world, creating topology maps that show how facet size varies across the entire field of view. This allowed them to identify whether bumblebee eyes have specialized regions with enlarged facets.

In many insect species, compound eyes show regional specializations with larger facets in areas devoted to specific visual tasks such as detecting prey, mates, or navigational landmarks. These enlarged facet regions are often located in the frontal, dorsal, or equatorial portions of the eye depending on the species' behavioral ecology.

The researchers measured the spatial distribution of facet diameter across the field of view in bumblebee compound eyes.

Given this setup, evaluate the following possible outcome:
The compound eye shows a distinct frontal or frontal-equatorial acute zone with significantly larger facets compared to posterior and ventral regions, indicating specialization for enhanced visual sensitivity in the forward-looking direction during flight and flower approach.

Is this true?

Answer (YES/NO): NO